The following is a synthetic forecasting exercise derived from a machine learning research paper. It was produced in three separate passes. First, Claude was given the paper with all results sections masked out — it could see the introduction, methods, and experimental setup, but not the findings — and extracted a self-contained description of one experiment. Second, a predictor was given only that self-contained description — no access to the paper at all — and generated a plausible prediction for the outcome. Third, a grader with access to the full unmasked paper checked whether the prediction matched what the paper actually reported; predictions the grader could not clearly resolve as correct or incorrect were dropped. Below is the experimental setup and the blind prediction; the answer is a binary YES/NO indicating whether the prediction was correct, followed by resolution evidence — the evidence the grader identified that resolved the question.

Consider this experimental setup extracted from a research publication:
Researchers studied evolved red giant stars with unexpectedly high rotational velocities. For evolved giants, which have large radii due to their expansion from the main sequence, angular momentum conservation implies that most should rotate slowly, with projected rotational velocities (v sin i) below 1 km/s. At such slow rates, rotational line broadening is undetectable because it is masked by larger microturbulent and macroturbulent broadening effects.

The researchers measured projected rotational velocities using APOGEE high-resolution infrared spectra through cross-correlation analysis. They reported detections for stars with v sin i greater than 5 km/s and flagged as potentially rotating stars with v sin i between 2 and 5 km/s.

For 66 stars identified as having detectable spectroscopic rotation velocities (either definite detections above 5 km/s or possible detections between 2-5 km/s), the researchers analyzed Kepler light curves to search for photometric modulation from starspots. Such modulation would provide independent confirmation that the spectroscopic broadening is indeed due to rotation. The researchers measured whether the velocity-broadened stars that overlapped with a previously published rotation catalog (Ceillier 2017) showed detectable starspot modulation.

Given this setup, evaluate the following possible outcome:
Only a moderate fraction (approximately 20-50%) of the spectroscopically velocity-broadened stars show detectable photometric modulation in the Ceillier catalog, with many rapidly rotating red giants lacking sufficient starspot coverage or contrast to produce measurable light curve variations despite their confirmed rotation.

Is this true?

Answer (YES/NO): NO